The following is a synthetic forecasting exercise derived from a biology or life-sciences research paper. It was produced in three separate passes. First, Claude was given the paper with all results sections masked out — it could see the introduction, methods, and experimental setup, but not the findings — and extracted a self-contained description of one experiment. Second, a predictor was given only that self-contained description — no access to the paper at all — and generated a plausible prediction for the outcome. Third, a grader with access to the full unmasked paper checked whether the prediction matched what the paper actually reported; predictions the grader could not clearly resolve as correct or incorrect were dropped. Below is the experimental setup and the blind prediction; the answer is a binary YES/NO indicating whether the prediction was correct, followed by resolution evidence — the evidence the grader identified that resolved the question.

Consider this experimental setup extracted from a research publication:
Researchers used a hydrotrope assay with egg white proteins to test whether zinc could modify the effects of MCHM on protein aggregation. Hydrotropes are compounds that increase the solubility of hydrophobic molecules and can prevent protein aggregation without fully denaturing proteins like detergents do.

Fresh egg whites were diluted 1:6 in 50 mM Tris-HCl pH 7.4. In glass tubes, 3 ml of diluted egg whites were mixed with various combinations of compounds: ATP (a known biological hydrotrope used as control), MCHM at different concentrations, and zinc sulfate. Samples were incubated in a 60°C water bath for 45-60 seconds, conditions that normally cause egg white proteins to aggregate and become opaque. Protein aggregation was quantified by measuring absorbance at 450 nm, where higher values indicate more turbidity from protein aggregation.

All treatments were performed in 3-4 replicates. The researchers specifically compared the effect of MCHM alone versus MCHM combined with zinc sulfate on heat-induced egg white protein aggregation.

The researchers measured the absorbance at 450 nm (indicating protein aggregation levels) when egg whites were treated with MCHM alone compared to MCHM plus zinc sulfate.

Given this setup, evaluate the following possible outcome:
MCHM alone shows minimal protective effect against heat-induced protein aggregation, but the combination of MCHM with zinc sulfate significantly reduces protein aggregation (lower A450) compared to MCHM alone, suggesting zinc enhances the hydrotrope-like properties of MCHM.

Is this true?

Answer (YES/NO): NO